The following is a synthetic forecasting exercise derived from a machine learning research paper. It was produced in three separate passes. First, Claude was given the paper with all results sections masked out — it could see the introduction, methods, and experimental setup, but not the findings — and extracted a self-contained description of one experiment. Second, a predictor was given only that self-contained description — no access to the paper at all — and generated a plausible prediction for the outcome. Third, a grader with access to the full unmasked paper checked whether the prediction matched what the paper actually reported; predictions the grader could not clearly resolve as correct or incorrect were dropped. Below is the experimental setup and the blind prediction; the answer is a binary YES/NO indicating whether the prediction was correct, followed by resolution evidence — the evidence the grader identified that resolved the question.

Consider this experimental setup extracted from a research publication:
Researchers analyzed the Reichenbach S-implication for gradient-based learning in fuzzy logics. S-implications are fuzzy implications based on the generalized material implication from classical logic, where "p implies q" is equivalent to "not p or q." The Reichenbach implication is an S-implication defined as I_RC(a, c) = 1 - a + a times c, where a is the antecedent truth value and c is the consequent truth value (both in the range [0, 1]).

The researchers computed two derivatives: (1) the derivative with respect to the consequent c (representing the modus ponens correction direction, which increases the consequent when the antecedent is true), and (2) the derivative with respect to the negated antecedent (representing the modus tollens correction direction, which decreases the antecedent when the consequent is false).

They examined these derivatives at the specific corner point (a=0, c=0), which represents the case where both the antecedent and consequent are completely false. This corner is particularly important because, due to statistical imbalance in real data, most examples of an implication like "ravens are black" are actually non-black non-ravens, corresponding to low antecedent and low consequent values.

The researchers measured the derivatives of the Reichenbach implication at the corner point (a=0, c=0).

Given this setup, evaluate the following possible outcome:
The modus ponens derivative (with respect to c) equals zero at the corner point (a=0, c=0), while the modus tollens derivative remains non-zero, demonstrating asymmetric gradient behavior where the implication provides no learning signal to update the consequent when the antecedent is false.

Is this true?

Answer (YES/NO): YES